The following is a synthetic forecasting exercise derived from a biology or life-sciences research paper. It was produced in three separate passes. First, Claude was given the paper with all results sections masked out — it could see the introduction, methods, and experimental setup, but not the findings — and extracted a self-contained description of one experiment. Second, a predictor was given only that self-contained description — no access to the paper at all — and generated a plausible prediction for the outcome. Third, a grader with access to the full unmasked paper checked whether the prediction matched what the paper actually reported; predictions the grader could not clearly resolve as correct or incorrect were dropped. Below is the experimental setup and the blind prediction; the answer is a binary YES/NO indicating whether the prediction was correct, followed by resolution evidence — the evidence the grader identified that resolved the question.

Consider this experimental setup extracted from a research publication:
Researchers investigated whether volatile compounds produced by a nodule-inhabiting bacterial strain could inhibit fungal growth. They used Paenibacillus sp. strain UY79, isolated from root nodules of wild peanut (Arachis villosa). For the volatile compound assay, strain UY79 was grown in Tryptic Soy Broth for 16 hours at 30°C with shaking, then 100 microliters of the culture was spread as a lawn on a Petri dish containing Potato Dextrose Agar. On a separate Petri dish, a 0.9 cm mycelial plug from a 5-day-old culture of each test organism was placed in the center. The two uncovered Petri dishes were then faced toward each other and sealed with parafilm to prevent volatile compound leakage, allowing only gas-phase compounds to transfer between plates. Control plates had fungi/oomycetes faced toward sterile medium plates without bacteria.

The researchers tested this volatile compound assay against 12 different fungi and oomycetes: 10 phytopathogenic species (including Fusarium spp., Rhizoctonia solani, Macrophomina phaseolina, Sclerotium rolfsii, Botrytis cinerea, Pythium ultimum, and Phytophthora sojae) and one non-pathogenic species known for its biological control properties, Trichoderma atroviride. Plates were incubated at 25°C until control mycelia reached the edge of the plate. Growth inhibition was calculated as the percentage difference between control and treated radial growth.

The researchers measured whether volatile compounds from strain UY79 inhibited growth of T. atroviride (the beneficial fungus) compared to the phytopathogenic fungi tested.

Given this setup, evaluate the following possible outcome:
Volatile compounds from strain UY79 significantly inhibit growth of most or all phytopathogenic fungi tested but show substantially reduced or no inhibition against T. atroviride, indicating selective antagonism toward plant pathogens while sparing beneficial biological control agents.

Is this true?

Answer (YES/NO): YES